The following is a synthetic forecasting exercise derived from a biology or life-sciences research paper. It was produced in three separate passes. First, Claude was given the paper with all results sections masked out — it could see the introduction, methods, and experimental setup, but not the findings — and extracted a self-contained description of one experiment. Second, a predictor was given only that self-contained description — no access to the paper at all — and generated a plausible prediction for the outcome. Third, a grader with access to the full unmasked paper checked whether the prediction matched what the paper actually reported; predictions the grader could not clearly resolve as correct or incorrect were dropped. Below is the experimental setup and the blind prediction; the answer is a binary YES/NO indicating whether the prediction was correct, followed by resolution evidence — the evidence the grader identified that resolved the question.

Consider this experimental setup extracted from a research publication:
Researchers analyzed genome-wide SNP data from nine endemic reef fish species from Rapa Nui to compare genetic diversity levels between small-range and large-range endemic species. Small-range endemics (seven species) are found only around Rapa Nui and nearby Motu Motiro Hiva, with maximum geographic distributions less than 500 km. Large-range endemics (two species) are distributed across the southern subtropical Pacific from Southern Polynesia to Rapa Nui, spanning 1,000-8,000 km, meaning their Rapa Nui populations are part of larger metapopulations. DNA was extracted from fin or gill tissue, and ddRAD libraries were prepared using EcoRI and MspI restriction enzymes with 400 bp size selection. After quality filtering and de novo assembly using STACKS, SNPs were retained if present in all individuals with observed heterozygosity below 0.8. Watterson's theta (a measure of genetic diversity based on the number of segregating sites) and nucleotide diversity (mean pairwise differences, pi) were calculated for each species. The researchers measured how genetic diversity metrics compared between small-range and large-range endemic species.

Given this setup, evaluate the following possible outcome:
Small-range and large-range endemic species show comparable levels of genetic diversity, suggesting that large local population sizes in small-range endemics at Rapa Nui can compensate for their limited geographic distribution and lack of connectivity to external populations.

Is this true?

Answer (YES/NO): YES